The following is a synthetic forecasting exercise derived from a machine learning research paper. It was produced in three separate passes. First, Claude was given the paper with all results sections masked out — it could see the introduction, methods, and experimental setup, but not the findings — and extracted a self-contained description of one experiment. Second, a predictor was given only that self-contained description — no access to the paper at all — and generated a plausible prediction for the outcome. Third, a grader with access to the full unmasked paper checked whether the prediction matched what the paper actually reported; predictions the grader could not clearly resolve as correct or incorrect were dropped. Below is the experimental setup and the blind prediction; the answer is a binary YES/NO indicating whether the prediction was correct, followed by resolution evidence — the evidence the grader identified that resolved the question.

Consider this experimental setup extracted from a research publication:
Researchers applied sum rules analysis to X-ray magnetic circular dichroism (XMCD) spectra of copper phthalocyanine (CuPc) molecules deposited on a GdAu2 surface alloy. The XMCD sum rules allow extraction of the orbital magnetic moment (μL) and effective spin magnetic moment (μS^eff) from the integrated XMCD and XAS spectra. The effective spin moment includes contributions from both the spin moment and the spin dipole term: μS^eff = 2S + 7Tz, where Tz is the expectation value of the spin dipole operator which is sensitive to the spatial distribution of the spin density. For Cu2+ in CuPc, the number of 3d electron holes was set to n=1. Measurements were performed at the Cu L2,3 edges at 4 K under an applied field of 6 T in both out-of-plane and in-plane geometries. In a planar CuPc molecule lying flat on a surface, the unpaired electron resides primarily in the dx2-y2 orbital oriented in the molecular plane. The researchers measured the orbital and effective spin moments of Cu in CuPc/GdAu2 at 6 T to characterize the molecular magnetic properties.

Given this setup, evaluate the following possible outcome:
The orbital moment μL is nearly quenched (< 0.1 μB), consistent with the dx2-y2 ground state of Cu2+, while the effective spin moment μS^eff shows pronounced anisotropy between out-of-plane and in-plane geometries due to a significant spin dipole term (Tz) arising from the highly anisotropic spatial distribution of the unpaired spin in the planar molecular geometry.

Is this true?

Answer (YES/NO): YES